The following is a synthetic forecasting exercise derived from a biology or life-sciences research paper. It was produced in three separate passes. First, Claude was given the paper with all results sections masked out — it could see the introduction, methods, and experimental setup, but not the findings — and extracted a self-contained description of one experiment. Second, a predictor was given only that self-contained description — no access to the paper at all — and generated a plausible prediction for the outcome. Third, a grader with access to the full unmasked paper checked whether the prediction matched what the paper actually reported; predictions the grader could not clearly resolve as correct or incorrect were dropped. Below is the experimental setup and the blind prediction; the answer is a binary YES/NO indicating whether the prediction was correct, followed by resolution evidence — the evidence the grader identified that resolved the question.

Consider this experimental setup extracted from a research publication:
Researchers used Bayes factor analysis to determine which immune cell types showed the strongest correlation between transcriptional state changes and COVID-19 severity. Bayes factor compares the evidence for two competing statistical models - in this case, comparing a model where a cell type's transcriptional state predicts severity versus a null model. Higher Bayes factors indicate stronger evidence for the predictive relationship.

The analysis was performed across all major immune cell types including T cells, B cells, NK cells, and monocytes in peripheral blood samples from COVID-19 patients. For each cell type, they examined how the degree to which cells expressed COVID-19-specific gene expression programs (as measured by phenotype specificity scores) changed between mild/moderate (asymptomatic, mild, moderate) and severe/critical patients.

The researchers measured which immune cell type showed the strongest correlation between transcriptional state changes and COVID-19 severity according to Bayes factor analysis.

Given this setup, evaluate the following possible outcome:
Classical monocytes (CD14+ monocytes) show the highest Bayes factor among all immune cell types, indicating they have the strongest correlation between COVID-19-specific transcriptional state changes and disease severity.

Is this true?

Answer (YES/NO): NO